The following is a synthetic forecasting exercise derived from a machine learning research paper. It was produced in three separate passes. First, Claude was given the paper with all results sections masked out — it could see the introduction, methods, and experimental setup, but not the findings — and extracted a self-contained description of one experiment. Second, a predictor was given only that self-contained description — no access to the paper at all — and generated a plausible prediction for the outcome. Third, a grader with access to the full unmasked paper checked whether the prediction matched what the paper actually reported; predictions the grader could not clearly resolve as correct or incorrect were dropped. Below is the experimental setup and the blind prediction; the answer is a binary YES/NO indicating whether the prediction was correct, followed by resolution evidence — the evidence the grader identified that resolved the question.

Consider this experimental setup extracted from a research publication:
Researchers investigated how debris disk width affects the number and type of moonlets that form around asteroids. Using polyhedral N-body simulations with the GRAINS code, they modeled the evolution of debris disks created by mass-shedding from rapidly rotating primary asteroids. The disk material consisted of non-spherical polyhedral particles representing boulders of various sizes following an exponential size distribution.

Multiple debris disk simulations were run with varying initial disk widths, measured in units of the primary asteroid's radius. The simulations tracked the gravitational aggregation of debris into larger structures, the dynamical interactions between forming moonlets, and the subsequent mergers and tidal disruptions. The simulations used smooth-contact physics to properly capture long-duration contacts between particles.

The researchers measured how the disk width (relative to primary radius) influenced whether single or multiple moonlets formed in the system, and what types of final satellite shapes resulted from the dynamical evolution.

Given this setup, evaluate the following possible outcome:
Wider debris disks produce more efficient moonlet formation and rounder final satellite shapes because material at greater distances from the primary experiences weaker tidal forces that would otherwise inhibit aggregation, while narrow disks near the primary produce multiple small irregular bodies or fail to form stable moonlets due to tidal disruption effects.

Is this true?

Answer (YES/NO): NO